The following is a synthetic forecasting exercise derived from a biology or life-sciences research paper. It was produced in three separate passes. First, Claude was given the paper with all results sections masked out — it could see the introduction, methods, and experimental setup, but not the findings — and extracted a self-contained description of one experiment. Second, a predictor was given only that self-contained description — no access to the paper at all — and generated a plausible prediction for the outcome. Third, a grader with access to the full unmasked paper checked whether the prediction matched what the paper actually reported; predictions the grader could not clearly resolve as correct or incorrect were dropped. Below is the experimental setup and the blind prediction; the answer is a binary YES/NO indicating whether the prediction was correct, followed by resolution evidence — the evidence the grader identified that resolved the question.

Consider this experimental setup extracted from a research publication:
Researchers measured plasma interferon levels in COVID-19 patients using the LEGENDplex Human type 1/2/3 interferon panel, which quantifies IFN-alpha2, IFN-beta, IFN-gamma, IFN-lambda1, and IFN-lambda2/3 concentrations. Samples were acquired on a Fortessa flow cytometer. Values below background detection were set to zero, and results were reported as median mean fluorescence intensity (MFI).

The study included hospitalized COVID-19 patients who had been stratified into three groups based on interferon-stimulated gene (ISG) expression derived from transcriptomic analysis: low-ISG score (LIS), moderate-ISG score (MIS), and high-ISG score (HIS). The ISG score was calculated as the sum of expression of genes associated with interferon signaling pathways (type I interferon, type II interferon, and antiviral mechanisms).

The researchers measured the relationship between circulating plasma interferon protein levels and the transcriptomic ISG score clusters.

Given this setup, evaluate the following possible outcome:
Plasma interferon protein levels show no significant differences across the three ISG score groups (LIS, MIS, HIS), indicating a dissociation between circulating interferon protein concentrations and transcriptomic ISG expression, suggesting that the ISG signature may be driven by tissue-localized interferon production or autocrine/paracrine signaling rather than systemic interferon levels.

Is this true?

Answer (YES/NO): YES